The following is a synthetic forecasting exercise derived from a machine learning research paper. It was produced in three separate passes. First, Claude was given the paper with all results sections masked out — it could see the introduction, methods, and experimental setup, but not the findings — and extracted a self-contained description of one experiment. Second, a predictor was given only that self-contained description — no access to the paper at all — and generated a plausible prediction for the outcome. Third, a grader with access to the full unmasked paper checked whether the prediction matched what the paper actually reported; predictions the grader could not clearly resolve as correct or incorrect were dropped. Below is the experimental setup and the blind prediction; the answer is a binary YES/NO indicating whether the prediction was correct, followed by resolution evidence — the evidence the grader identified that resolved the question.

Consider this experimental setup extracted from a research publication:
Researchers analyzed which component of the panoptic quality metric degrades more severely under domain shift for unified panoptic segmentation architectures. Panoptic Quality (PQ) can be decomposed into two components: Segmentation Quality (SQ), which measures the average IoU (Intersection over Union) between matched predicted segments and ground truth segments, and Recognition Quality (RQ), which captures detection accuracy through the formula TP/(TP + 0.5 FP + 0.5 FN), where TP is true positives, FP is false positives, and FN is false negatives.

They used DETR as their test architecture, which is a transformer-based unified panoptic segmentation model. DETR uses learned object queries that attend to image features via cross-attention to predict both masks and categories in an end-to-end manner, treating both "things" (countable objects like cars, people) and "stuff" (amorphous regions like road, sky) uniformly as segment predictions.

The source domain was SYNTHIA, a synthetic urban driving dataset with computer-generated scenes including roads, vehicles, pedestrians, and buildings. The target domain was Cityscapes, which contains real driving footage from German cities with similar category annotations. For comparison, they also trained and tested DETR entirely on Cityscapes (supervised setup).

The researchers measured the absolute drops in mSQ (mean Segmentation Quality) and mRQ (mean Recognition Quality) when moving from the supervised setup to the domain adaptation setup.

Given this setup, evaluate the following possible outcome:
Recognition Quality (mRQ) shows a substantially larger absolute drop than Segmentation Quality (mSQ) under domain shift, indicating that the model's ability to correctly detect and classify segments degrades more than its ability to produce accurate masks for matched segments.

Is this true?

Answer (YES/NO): YES